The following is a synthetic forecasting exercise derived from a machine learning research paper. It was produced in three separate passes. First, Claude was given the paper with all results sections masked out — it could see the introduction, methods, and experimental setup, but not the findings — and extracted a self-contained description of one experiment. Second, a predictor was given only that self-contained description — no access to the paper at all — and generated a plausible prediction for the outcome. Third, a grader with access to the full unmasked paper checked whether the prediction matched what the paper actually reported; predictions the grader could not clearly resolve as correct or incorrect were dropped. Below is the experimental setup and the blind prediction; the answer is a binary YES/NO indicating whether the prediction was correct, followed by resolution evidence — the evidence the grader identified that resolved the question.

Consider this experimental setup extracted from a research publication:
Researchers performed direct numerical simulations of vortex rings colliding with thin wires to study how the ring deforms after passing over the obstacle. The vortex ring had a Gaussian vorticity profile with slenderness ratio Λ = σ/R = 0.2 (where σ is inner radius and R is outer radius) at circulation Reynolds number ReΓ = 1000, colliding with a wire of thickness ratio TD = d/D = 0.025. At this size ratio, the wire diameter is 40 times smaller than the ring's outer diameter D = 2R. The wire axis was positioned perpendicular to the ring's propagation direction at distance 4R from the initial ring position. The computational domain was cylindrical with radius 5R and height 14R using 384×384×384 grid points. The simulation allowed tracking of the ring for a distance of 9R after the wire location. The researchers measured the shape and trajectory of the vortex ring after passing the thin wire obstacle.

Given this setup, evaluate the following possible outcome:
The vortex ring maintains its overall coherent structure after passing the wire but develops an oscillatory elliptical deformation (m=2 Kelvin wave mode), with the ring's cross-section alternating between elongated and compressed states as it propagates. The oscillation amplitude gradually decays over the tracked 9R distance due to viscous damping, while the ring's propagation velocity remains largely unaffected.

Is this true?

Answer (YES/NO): NO